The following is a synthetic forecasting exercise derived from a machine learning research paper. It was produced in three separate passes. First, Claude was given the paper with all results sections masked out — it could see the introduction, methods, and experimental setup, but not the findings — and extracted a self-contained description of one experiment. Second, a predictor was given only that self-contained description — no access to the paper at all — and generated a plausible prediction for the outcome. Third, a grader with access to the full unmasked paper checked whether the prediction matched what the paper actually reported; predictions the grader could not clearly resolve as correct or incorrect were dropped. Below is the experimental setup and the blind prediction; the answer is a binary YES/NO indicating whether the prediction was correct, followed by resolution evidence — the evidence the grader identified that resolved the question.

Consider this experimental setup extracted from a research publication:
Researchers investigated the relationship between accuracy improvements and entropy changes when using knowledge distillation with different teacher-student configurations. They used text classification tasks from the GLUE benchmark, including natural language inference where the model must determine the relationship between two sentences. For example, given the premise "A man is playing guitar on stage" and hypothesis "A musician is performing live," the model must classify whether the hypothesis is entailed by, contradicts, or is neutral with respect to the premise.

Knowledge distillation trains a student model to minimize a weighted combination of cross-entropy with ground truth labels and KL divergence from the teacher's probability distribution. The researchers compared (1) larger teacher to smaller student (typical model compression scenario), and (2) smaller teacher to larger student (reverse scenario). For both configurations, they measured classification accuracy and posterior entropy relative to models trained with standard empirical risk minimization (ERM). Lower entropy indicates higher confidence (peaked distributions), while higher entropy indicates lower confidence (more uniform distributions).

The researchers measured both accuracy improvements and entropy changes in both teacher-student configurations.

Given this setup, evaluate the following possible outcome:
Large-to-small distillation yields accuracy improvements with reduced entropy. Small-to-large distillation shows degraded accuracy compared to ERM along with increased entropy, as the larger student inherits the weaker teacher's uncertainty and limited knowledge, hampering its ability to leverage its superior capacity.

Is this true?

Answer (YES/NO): NO